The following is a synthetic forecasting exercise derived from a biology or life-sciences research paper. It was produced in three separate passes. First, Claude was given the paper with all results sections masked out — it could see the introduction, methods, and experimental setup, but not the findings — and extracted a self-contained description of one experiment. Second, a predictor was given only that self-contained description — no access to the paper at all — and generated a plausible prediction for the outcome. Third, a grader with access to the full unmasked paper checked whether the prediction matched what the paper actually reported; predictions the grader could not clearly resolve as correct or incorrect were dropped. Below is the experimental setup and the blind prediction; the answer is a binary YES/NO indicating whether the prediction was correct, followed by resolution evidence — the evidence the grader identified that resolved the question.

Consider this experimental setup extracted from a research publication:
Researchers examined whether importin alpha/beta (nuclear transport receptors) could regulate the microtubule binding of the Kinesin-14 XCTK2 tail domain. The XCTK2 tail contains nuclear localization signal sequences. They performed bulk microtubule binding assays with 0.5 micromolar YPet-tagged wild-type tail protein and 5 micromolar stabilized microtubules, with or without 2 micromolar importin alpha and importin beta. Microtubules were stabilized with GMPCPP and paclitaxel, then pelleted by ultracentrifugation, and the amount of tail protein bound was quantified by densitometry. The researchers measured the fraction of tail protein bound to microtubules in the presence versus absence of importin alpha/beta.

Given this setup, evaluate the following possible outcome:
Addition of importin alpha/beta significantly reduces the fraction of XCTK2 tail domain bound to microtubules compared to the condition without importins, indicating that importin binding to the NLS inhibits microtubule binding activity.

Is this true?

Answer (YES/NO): YES